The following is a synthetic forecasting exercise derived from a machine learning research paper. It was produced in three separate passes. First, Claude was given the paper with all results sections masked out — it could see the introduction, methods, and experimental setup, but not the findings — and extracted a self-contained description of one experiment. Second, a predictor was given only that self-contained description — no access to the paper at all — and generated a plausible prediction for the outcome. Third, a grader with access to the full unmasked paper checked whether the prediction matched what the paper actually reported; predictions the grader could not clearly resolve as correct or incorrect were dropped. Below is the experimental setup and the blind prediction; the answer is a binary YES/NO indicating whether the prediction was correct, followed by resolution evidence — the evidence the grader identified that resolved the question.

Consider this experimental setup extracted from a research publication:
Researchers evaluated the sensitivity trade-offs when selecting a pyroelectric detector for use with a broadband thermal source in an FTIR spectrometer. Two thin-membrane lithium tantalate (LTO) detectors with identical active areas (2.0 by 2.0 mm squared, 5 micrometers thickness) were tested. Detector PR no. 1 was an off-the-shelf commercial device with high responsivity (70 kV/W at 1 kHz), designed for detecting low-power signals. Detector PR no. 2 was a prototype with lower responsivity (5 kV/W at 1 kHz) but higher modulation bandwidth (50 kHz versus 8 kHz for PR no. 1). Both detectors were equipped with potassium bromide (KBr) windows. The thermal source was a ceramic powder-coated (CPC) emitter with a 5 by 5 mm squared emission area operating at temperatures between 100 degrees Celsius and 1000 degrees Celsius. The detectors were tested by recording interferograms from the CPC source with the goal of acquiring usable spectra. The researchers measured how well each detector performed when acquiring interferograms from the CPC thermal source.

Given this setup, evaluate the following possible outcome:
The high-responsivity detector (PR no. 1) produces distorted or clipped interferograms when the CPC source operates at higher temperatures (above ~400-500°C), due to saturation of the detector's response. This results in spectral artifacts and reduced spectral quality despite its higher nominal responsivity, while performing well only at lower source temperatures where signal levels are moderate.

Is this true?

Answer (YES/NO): NO